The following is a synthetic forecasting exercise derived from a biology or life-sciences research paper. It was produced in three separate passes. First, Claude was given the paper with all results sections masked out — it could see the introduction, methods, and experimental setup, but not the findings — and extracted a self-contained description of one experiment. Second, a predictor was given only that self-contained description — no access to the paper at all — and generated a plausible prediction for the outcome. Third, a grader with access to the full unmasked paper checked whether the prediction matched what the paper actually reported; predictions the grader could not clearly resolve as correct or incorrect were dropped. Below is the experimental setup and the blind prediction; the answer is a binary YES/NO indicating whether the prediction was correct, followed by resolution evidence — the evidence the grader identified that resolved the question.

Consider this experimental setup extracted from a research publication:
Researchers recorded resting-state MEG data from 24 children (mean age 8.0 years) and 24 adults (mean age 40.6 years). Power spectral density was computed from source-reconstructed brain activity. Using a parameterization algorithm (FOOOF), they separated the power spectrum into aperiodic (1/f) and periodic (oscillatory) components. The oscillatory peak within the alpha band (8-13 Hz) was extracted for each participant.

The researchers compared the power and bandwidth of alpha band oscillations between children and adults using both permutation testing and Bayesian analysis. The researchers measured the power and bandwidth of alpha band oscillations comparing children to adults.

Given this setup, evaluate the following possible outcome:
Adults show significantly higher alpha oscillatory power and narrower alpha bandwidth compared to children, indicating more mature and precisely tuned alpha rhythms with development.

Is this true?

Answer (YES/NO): NO